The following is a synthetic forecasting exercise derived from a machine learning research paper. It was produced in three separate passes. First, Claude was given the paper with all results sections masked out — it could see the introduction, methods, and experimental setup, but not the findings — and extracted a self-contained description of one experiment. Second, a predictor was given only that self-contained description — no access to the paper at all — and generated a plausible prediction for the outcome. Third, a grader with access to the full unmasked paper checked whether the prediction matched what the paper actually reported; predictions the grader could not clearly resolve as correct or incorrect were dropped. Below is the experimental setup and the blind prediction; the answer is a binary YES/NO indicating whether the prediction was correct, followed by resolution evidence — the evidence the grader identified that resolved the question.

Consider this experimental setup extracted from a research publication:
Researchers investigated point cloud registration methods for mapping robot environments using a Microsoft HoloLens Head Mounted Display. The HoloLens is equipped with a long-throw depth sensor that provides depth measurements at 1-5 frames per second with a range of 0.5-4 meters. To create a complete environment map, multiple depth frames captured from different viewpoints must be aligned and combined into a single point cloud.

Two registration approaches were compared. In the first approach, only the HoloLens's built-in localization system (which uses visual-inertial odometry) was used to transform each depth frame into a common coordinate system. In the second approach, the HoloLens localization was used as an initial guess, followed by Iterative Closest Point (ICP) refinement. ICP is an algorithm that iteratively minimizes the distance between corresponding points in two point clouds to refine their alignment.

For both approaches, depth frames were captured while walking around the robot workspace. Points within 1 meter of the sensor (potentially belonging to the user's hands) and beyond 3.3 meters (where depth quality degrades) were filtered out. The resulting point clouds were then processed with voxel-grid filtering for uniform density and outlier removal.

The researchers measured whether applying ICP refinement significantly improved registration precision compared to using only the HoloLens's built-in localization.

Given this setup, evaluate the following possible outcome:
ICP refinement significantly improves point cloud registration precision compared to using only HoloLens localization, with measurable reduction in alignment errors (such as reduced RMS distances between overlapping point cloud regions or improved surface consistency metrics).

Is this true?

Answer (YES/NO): NO